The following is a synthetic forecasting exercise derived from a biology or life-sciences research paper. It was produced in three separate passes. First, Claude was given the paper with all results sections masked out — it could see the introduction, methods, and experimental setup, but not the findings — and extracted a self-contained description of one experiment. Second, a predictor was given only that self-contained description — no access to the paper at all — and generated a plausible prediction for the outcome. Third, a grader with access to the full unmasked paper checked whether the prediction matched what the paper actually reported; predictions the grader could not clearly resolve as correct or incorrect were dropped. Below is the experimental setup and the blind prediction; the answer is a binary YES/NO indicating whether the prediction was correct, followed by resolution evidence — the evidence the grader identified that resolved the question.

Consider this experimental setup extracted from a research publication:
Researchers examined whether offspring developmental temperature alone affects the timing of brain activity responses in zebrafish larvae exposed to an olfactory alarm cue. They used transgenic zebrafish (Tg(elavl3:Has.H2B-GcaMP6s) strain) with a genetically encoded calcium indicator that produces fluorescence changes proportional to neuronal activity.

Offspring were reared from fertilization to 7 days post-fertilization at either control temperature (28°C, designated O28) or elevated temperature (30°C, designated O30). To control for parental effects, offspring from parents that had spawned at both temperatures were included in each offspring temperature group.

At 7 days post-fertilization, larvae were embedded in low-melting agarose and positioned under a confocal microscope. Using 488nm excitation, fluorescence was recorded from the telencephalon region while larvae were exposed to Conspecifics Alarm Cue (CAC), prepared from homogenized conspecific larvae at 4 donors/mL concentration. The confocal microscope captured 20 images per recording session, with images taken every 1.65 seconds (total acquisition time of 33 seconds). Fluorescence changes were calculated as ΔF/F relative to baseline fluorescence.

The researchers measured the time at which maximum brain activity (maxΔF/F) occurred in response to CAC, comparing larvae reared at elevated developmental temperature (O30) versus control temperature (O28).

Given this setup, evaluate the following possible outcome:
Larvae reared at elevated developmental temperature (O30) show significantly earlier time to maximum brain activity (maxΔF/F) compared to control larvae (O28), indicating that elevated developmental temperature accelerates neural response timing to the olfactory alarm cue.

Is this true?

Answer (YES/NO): NO